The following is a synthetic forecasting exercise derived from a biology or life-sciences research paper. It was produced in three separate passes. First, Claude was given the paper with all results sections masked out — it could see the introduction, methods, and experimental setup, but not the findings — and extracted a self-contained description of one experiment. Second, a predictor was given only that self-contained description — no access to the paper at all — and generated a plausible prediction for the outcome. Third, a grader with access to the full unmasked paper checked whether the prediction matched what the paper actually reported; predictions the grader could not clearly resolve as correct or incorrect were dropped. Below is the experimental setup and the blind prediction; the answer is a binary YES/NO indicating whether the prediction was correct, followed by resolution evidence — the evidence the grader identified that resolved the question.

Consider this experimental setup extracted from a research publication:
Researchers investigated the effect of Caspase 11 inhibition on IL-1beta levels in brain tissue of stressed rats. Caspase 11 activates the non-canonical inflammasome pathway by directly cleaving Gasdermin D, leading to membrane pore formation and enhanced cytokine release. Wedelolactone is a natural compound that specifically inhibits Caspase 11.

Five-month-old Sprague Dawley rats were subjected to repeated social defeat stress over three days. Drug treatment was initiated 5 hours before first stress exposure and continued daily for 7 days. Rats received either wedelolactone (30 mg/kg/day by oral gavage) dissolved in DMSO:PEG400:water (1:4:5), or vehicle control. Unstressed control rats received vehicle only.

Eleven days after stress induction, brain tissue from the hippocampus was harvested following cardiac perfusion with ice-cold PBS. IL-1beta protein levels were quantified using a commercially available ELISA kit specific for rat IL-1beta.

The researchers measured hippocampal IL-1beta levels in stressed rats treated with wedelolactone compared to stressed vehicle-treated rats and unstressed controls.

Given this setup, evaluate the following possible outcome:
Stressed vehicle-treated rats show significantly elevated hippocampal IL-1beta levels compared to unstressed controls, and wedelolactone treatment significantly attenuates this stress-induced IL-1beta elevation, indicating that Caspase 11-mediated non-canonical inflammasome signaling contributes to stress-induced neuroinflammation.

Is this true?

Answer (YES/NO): YES